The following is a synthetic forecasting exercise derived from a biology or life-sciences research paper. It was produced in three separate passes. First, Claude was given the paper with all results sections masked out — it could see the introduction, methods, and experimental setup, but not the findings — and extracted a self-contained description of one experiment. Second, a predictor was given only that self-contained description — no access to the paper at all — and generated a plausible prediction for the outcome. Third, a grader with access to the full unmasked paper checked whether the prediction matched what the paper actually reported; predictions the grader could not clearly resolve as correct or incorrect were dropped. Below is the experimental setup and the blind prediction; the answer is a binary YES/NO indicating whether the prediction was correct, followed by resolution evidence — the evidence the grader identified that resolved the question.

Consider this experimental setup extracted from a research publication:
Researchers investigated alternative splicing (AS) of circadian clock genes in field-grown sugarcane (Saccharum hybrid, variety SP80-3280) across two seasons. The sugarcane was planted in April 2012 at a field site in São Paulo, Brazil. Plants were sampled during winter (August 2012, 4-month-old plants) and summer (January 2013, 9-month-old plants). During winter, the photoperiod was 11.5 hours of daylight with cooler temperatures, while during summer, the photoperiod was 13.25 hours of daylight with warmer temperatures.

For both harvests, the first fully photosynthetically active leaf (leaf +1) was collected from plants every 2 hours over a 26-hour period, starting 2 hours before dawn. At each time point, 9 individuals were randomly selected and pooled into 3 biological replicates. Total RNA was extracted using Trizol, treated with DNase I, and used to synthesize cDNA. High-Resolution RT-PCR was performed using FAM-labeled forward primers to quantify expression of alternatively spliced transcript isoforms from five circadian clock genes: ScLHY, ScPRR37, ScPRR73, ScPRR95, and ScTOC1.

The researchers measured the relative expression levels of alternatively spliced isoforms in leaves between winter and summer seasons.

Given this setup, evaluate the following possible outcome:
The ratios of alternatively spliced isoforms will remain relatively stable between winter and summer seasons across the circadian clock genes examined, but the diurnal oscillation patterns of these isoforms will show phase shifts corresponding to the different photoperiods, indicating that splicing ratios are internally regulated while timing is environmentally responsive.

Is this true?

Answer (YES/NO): NO